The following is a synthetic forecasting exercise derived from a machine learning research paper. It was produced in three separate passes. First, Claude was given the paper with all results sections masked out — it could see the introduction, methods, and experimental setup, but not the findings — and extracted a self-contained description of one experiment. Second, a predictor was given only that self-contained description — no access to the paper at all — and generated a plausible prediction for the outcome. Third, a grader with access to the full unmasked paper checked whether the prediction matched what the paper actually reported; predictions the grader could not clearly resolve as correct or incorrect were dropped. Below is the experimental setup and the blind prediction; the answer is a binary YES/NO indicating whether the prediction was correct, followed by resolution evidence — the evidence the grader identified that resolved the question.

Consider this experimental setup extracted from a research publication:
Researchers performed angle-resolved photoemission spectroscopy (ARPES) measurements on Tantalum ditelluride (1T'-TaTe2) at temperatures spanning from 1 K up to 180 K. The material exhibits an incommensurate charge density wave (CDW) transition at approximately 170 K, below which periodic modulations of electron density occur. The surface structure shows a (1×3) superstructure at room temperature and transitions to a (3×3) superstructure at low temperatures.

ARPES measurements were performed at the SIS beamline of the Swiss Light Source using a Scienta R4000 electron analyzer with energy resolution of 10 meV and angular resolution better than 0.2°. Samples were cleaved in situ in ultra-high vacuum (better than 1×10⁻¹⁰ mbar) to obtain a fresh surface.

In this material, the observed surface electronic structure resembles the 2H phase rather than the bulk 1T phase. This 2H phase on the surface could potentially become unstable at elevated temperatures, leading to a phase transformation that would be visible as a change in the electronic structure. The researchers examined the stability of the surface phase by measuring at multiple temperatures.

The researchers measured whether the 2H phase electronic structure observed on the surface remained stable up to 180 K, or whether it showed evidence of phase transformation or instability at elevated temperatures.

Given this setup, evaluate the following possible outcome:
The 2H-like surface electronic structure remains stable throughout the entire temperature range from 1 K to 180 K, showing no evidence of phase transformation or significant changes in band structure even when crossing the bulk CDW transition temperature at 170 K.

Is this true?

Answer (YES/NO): YES